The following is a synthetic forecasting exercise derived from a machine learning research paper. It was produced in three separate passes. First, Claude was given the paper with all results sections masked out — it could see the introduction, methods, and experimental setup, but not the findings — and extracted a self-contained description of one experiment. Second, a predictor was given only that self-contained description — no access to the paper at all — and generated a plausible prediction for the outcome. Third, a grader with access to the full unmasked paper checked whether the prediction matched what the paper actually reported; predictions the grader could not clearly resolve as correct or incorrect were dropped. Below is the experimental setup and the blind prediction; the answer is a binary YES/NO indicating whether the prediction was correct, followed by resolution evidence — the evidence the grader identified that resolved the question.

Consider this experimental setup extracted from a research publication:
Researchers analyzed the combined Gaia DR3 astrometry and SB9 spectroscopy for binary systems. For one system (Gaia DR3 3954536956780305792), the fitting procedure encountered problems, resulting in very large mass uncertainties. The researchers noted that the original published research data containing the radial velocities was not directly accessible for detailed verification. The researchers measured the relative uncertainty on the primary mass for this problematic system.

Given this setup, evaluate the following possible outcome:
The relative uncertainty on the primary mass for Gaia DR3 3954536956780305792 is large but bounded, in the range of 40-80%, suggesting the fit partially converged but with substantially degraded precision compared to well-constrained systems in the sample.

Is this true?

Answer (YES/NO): NO